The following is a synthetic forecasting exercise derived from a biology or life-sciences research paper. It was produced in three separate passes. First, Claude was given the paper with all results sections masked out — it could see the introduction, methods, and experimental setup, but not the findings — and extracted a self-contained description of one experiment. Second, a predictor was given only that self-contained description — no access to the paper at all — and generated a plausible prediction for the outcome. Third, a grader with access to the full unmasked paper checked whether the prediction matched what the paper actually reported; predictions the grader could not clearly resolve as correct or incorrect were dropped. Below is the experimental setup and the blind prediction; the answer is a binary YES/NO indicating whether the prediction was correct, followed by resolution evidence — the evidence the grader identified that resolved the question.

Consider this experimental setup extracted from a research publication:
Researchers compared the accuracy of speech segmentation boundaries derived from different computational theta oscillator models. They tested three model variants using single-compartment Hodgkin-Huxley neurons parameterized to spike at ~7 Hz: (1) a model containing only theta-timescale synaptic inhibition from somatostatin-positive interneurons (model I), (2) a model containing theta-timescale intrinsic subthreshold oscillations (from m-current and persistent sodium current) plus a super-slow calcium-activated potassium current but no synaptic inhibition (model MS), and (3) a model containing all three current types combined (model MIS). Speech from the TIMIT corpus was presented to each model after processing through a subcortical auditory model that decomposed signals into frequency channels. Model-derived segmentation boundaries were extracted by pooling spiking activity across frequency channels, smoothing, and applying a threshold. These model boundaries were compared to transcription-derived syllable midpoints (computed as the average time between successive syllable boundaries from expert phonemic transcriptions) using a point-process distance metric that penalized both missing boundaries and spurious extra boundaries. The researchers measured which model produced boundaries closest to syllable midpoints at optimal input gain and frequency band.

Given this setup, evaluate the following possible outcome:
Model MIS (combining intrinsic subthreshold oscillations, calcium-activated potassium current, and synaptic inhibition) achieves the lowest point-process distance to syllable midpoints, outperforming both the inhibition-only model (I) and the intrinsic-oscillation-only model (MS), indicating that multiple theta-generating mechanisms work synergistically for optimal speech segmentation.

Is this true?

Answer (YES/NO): NO